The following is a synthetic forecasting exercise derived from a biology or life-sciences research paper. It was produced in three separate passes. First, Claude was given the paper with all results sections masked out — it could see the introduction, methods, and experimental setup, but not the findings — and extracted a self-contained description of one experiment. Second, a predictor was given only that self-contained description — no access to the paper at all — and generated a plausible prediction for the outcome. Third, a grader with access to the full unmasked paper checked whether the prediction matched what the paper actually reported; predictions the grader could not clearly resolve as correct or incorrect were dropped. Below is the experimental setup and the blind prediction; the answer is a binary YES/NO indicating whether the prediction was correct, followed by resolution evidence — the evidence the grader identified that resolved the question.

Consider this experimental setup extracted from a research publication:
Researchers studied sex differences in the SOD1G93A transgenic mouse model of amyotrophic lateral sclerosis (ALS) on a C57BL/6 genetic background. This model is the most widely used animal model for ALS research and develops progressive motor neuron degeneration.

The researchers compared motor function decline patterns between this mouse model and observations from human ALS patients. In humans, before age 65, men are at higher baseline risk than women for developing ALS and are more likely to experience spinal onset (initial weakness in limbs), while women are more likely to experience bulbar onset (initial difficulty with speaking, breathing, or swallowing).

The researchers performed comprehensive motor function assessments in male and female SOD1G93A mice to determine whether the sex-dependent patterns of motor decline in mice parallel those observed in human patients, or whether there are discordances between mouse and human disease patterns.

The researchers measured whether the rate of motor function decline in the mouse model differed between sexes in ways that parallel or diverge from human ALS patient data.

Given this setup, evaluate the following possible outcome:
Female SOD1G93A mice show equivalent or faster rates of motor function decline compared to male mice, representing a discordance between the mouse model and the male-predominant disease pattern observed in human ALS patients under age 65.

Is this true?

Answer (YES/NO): NO